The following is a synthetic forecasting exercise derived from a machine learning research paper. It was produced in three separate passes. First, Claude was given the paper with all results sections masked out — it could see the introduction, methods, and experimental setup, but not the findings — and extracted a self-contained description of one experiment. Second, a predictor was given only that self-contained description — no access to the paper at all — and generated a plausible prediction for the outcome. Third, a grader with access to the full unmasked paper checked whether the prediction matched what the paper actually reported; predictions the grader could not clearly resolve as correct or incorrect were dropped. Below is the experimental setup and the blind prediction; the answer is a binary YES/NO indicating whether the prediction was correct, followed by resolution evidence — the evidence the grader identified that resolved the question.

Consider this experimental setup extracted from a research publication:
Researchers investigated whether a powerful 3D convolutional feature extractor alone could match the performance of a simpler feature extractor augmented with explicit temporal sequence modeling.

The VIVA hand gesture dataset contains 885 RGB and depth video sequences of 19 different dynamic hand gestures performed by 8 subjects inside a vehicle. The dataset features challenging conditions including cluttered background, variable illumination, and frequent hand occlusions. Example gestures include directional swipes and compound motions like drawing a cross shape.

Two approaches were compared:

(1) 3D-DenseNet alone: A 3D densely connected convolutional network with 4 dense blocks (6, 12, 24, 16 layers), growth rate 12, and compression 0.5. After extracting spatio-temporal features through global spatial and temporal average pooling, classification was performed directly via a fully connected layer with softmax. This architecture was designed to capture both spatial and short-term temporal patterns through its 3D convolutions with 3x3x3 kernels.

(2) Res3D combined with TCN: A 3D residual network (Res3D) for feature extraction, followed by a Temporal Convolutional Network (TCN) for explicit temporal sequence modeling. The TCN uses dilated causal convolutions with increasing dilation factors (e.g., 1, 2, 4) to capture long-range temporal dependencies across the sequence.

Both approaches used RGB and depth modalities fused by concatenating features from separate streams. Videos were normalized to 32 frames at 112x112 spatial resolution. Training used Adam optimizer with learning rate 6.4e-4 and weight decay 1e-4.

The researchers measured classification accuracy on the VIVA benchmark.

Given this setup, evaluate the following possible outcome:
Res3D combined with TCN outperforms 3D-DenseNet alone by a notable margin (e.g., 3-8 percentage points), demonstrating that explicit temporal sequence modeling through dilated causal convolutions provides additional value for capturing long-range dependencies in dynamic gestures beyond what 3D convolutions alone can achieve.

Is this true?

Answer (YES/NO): NO